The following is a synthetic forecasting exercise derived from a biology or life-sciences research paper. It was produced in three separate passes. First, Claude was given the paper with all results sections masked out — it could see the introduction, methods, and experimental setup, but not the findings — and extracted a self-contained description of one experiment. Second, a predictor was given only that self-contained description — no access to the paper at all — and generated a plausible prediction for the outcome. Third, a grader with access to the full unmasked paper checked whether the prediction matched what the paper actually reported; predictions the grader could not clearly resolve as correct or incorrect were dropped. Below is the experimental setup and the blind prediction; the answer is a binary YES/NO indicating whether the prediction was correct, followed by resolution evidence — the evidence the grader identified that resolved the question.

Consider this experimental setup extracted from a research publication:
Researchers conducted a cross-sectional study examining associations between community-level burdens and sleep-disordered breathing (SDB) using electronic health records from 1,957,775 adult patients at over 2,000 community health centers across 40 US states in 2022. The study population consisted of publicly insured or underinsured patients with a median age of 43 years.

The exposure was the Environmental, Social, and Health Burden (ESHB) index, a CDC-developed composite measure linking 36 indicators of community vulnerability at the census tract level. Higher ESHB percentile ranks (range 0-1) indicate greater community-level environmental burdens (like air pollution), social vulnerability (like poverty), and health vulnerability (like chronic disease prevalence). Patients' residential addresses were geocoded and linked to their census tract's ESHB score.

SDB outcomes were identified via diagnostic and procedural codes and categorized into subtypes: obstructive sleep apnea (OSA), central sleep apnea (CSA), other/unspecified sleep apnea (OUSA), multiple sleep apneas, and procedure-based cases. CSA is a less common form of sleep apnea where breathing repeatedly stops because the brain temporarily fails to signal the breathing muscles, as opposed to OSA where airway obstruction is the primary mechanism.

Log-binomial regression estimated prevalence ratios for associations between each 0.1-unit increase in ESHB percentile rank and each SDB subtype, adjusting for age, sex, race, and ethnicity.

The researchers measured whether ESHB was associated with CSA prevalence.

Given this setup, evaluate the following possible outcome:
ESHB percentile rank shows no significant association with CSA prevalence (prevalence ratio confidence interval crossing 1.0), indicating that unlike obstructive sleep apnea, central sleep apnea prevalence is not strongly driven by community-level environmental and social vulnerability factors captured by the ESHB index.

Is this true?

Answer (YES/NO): YES